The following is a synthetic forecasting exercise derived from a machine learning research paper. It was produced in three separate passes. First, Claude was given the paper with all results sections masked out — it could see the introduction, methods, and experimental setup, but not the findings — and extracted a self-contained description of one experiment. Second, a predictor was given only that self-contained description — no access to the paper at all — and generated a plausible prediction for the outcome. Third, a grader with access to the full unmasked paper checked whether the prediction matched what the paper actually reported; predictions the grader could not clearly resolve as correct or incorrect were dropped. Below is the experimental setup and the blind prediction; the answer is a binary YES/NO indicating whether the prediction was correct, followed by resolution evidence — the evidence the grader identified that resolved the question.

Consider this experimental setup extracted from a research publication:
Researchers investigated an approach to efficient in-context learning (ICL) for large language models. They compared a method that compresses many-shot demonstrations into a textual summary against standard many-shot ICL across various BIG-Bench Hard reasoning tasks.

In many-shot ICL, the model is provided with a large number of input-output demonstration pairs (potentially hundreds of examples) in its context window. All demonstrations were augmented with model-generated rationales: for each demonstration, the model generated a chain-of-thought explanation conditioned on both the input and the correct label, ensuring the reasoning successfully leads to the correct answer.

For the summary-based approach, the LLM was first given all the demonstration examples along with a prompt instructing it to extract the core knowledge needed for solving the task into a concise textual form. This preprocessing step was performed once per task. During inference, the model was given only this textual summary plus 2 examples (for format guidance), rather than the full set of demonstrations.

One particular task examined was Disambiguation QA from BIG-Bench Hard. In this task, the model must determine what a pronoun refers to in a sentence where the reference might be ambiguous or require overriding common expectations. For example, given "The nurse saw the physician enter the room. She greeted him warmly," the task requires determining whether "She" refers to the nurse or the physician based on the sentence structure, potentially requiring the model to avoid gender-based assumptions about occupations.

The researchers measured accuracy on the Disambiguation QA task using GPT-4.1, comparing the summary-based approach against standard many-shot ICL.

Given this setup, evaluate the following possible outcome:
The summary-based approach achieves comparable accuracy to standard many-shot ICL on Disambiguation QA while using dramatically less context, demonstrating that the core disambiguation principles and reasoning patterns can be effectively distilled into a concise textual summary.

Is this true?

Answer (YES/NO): NO